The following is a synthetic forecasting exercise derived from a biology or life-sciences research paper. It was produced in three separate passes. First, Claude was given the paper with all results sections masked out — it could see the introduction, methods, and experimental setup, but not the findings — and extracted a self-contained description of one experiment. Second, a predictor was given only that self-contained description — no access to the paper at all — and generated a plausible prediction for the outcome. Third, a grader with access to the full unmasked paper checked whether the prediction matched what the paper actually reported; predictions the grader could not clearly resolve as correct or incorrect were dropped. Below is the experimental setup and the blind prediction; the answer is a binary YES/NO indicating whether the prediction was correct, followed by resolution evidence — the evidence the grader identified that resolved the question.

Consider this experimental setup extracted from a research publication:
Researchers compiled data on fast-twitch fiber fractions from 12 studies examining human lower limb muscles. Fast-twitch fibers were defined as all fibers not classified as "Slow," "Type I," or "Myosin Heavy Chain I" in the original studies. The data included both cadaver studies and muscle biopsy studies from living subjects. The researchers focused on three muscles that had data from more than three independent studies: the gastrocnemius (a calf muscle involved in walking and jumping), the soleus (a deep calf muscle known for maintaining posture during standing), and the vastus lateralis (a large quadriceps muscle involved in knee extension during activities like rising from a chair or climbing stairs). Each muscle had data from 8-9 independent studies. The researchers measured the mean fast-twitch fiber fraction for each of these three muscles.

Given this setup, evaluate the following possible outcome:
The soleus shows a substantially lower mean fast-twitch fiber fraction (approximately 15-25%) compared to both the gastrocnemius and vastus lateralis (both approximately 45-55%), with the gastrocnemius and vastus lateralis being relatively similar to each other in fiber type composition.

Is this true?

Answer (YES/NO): NO